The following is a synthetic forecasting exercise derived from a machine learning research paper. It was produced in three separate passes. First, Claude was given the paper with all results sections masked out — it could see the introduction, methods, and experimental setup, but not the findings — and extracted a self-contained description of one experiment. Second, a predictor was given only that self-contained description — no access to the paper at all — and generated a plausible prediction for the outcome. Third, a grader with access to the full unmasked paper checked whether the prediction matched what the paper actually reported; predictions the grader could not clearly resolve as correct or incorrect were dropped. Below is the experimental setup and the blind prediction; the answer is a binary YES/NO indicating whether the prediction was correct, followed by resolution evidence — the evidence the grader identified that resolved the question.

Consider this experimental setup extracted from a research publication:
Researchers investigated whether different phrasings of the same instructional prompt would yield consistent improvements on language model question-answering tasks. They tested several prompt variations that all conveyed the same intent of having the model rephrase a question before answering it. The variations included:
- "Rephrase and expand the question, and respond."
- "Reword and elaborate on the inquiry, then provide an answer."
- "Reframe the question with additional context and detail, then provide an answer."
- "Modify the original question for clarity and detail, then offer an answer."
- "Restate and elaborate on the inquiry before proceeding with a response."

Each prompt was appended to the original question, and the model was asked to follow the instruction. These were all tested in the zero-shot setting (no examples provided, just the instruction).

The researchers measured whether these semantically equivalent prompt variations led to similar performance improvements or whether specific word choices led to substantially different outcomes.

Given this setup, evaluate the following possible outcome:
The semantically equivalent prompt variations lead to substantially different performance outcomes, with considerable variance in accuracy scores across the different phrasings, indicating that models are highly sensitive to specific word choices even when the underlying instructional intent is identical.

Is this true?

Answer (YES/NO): NO